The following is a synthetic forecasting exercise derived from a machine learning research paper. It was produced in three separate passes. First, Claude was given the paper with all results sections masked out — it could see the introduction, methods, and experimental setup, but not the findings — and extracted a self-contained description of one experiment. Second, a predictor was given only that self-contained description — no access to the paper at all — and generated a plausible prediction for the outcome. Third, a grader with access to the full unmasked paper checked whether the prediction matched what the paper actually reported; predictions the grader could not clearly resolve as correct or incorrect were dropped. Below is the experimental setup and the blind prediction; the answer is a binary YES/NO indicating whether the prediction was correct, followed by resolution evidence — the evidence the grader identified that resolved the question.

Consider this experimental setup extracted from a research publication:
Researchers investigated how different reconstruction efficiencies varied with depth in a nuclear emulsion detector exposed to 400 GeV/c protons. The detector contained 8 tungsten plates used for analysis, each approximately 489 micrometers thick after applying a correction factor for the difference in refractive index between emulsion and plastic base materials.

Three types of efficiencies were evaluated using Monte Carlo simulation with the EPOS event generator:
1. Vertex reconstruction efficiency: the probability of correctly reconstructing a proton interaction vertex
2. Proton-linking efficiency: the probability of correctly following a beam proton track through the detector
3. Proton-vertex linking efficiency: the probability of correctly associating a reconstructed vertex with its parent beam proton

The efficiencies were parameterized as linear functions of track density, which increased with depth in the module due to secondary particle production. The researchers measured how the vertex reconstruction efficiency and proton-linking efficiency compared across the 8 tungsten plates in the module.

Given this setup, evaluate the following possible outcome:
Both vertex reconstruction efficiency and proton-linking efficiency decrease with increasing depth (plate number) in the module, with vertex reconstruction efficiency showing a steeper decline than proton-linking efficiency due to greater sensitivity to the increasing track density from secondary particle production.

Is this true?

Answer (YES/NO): YES